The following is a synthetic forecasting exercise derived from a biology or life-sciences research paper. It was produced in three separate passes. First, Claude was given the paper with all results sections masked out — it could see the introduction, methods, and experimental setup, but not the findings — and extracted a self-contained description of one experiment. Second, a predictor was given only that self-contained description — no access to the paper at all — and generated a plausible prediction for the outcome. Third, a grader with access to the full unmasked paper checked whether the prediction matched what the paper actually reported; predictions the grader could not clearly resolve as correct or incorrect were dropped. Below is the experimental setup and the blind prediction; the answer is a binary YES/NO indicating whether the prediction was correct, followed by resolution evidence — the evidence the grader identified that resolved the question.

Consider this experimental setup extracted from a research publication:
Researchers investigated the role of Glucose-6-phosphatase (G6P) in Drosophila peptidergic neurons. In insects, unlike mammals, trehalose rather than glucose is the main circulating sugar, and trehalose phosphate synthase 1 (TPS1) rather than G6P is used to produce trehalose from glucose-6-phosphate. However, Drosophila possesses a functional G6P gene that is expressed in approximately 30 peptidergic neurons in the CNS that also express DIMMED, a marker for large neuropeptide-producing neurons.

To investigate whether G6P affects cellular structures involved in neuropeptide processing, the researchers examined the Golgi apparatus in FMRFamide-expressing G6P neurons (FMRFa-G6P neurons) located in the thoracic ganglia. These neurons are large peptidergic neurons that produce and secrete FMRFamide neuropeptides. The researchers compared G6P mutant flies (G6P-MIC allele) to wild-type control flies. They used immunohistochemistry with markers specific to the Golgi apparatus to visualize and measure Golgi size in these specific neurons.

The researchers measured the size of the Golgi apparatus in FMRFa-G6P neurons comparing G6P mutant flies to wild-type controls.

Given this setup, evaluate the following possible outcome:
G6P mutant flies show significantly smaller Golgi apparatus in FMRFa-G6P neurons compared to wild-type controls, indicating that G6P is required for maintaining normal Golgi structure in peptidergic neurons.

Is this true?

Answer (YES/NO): YES